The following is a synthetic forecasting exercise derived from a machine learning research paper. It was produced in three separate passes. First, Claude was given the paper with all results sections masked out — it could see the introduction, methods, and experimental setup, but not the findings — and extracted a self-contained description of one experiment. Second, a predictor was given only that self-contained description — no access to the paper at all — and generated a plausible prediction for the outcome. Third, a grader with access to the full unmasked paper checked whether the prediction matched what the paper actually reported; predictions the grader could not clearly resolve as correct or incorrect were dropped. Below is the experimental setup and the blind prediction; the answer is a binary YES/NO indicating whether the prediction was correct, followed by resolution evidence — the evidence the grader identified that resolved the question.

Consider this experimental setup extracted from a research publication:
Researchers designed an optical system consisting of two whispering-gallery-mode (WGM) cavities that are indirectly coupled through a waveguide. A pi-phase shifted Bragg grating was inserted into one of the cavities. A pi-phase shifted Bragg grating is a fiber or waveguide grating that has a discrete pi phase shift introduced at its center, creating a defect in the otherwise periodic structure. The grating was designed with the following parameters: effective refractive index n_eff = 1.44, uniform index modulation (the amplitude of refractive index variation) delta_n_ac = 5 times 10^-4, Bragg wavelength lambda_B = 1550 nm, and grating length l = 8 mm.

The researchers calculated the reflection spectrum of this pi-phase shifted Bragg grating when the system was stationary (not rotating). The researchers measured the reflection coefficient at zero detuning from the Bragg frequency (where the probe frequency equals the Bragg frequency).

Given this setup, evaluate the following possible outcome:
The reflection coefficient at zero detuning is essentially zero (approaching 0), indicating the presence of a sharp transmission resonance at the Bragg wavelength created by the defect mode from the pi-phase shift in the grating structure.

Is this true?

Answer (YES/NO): YES